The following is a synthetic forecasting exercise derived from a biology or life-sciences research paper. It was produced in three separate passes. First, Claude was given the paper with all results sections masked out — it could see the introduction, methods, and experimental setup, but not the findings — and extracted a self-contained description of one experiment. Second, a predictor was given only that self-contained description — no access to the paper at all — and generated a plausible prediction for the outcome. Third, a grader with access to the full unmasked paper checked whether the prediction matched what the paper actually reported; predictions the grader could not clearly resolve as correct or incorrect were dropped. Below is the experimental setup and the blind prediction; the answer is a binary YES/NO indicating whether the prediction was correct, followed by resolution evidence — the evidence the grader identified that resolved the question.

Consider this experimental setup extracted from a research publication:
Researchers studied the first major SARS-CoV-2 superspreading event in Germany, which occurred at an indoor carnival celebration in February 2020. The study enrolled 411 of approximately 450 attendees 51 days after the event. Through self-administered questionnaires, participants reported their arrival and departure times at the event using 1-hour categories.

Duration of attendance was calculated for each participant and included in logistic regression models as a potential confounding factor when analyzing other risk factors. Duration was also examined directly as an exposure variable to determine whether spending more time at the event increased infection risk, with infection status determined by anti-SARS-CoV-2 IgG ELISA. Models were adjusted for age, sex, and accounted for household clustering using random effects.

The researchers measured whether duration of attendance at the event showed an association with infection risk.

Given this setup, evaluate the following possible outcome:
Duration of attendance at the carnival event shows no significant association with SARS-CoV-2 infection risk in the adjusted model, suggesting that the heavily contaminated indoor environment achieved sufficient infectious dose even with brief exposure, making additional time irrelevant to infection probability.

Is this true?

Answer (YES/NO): NO